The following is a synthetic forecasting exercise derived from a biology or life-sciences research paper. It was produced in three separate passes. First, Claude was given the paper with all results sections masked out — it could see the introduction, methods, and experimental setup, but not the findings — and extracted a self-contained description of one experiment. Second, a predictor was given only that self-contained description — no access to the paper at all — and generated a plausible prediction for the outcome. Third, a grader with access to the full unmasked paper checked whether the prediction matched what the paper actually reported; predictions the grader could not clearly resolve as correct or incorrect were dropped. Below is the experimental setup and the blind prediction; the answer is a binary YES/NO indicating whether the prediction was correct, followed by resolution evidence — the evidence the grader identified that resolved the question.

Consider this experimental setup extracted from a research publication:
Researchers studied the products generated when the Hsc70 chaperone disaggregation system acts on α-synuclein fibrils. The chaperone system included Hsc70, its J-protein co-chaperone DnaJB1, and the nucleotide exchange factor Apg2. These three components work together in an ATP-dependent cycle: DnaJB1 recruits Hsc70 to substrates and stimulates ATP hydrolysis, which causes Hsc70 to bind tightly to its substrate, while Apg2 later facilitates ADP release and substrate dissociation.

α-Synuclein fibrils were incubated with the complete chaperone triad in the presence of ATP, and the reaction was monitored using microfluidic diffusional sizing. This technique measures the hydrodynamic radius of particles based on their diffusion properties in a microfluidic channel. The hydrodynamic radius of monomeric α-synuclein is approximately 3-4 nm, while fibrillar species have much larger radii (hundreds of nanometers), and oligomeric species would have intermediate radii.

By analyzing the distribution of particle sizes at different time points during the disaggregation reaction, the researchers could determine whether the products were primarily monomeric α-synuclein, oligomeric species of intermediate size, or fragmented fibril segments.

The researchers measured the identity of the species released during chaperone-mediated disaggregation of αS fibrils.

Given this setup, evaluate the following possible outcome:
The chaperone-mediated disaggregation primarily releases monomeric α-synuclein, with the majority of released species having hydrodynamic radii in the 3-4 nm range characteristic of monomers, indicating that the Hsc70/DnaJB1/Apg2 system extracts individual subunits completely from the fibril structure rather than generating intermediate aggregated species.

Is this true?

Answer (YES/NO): YES